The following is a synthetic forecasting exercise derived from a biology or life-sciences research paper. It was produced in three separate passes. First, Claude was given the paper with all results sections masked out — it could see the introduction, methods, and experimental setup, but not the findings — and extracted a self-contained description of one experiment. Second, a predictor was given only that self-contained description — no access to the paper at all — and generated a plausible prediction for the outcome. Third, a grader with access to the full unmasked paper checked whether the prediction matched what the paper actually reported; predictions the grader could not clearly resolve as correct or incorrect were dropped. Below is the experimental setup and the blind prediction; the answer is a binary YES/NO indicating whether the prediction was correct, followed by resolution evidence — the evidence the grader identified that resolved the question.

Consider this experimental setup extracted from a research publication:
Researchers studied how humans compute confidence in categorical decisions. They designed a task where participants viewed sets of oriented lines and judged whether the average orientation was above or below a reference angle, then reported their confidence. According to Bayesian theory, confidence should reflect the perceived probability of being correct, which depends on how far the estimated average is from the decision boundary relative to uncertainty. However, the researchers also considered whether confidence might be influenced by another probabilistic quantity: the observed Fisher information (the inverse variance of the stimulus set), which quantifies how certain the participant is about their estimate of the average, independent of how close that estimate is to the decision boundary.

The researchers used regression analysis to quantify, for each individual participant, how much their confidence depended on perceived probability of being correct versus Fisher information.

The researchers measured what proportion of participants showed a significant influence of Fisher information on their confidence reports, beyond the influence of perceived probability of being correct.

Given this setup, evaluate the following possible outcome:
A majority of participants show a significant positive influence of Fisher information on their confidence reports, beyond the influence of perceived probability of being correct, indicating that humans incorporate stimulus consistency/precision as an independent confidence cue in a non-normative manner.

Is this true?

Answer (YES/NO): NO